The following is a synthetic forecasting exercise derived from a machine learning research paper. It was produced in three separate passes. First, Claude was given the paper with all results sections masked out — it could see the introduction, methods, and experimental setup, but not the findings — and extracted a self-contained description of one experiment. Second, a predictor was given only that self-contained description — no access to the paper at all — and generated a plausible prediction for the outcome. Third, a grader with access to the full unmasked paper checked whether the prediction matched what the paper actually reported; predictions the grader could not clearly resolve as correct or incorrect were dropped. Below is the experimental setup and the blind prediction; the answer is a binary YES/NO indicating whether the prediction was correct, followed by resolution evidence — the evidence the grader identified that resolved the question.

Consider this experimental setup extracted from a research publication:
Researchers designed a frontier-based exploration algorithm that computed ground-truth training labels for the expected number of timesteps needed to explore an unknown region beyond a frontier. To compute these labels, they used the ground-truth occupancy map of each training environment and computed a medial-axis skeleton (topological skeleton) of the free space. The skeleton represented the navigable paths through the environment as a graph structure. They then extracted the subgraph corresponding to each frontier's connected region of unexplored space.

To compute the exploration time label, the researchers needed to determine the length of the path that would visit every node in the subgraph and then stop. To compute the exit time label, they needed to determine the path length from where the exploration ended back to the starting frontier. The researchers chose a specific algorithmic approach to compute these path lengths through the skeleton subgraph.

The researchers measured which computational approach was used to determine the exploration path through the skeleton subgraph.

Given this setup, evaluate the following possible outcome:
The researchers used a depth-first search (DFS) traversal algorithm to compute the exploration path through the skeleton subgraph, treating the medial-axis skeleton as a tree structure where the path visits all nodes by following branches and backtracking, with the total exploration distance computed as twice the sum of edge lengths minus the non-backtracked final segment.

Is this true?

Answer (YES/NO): NO